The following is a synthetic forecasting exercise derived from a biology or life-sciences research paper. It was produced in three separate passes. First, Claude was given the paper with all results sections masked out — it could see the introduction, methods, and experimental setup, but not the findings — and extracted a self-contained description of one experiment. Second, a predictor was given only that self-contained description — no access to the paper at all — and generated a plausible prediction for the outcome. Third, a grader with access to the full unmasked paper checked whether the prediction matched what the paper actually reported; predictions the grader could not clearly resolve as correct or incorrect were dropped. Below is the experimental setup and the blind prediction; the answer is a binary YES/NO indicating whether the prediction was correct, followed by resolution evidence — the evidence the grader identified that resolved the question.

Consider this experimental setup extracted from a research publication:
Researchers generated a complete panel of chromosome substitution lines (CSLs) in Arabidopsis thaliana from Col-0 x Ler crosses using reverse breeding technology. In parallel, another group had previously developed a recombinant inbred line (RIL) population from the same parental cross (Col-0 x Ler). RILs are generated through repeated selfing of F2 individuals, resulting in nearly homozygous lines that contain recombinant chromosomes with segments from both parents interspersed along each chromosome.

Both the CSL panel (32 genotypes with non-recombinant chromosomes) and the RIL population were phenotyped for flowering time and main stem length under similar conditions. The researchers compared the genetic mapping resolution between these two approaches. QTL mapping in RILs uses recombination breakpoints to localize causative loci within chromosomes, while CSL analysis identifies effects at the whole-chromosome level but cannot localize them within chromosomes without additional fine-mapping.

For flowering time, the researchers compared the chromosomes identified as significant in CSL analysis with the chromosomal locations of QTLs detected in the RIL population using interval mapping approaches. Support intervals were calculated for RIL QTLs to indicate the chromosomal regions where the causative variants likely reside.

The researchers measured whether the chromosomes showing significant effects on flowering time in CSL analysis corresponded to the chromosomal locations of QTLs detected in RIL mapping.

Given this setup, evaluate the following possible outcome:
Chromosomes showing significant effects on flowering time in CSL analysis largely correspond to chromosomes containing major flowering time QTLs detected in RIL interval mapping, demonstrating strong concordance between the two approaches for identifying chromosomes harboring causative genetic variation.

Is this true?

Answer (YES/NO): NO